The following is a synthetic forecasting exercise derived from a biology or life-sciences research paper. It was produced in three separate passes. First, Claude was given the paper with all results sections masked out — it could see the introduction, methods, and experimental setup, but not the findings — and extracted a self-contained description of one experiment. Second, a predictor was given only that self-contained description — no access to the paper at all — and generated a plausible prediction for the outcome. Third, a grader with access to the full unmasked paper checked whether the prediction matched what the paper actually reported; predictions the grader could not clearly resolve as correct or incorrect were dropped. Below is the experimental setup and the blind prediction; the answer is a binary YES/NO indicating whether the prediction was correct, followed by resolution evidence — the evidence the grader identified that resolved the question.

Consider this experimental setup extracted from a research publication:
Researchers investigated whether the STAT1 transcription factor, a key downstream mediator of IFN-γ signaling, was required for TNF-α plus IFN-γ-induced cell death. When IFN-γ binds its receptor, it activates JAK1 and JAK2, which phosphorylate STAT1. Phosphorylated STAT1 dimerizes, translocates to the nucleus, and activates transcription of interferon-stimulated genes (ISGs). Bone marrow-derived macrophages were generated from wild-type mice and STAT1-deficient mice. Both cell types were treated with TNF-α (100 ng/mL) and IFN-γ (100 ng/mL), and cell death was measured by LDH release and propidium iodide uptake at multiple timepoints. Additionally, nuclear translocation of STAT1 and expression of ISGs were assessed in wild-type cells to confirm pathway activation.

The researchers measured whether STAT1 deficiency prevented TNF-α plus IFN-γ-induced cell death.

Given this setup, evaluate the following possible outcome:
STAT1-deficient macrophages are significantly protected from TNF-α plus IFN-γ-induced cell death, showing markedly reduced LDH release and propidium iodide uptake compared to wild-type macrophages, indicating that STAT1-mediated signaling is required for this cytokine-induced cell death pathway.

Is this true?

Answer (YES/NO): YES